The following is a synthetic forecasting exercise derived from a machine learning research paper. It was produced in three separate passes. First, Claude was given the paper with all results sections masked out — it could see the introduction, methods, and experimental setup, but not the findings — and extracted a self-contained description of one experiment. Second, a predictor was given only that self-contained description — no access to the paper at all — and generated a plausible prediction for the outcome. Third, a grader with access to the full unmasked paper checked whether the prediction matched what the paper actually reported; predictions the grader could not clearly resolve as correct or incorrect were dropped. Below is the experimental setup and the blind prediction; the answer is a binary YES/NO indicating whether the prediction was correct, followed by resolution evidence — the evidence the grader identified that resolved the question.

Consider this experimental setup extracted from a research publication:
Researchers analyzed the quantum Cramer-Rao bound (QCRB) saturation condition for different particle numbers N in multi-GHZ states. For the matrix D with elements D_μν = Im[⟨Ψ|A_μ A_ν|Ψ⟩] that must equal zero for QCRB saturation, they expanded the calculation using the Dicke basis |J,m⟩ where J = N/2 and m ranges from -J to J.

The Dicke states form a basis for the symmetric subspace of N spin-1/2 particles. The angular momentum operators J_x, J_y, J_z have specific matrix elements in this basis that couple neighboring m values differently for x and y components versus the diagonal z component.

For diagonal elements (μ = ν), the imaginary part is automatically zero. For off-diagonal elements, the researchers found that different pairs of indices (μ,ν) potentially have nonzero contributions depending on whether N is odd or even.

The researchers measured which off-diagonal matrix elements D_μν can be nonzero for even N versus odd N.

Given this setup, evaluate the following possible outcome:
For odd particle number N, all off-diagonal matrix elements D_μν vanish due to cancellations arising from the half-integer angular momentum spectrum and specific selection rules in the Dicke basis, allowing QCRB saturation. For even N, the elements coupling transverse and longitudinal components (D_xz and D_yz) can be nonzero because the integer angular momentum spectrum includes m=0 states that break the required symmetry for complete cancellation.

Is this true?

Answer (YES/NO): NO